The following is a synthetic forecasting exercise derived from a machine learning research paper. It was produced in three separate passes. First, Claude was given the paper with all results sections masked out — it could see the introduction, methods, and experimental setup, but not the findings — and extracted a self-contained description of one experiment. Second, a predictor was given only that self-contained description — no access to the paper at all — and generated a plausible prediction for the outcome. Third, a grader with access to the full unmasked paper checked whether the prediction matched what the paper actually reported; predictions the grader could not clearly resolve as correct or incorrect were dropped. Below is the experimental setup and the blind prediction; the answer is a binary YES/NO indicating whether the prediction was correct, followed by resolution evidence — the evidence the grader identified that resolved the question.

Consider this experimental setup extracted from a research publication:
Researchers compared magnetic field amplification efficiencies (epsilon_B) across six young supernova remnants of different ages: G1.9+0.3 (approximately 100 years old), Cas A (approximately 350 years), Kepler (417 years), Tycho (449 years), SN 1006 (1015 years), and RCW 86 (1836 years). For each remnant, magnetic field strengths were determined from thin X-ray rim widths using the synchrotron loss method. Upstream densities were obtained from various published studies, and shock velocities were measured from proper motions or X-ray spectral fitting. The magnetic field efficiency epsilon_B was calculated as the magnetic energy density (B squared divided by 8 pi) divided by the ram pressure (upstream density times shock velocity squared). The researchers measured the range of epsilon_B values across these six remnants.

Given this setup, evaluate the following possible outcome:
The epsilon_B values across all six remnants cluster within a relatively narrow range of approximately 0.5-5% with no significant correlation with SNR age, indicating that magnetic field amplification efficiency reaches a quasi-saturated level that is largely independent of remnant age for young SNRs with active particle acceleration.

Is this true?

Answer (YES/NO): NO